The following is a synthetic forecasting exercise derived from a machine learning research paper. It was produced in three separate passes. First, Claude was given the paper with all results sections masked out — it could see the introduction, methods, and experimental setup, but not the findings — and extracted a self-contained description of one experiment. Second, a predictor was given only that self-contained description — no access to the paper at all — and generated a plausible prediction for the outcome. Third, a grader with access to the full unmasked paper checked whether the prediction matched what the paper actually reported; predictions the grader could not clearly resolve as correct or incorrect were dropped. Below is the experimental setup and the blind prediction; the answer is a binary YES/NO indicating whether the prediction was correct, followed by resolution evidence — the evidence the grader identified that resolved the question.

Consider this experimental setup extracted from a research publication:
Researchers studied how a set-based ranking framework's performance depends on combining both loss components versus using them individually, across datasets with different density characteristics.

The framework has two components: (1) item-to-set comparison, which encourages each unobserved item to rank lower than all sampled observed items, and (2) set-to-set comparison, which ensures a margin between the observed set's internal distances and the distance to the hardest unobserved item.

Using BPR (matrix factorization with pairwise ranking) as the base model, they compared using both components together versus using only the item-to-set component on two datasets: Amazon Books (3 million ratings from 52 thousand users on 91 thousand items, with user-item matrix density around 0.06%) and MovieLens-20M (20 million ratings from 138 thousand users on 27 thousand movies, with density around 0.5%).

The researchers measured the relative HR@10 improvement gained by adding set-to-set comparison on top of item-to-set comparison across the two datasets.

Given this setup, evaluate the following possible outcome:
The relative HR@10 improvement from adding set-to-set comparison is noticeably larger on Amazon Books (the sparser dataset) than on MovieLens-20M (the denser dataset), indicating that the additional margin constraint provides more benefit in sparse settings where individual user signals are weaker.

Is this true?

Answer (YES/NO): NO